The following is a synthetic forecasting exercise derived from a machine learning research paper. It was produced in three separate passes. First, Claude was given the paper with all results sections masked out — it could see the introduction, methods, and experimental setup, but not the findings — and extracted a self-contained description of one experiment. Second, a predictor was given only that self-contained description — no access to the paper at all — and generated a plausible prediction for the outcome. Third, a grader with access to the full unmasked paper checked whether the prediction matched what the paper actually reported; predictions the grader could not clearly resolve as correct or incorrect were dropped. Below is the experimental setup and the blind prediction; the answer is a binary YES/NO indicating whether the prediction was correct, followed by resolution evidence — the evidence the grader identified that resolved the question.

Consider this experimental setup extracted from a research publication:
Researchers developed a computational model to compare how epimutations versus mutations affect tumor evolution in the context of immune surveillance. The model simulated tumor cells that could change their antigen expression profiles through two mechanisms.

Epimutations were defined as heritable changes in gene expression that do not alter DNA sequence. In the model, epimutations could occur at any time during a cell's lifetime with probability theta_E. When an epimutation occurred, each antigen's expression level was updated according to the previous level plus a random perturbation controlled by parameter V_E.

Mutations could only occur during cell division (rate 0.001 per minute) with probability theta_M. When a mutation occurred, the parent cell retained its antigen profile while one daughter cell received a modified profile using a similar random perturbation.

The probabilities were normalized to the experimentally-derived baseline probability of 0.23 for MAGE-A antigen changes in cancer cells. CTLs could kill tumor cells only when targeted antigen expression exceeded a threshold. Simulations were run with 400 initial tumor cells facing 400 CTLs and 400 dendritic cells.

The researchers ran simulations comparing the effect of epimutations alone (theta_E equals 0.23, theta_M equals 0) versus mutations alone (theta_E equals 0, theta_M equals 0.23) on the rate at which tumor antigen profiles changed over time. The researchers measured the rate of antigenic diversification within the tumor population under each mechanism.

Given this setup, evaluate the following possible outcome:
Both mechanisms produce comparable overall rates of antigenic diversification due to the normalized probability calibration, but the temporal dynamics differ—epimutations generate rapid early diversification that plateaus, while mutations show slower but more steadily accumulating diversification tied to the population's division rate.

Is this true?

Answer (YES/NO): NO